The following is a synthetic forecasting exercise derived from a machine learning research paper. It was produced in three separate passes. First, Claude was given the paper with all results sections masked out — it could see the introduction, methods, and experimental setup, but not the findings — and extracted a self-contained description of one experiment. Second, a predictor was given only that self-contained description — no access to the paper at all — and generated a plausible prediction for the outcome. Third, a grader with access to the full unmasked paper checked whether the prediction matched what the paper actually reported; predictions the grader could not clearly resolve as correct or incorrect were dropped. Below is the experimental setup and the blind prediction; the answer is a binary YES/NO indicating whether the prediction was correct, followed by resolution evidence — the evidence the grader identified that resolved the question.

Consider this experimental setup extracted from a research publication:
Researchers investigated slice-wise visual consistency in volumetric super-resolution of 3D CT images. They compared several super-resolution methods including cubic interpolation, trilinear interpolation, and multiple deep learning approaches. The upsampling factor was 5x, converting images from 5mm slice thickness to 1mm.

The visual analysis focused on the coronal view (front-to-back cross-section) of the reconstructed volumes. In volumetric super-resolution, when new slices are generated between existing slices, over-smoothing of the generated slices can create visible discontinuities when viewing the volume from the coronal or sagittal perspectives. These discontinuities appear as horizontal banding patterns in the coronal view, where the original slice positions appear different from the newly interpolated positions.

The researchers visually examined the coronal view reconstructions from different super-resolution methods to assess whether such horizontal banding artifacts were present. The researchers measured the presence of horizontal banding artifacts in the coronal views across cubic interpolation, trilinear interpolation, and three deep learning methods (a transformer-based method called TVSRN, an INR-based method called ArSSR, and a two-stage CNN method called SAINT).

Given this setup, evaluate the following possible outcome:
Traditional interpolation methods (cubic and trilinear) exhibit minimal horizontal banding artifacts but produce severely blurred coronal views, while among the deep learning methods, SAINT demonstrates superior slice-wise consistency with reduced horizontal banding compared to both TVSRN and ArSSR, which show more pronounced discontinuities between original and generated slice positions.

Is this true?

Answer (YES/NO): NO